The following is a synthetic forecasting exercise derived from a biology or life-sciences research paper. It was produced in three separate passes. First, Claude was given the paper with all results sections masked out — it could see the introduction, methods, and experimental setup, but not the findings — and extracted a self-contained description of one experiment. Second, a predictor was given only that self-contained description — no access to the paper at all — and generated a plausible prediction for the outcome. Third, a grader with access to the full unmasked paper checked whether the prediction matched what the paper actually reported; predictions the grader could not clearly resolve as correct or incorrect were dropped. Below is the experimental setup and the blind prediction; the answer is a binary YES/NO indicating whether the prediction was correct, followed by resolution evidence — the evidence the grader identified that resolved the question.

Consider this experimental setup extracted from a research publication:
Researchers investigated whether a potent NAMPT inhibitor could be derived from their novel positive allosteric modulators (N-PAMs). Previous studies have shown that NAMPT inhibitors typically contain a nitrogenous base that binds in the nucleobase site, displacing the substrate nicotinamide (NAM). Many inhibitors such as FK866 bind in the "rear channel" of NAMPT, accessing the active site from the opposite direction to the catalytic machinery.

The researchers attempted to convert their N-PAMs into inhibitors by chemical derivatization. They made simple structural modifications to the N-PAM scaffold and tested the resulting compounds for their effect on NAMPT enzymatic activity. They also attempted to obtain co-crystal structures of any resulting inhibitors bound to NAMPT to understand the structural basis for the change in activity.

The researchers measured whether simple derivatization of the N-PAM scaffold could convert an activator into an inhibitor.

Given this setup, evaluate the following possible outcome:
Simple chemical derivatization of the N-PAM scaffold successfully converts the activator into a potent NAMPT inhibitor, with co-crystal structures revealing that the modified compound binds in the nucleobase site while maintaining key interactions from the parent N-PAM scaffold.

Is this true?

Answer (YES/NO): YES